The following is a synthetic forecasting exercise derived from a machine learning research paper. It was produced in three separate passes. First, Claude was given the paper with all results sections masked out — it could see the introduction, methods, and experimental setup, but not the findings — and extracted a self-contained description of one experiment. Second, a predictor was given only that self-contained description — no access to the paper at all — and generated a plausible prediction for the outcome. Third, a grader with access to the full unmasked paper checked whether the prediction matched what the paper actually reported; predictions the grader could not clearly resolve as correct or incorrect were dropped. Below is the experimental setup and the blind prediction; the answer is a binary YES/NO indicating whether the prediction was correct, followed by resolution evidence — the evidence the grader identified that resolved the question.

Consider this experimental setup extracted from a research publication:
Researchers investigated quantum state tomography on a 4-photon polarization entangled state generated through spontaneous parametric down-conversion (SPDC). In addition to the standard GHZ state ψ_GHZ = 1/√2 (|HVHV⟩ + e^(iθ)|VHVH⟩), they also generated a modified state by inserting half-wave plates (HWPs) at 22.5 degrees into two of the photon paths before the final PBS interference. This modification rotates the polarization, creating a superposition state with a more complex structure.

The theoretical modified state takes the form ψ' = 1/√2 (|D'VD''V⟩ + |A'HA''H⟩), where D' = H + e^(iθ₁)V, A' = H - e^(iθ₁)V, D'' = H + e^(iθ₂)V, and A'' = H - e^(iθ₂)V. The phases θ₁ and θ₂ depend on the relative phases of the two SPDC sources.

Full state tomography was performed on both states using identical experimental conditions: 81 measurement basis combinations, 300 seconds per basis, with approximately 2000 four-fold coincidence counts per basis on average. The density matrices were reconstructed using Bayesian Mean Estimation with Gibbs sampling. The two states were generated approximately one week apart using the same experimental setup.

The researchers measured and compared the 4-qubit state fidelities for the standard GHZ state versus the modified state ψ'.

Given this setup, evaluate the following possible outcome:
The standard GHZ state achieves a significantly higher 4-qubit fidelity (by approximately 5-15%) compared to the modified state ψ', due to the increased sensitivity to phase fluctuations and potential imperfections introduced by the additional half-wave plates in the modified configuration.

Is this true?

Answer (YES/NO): YES